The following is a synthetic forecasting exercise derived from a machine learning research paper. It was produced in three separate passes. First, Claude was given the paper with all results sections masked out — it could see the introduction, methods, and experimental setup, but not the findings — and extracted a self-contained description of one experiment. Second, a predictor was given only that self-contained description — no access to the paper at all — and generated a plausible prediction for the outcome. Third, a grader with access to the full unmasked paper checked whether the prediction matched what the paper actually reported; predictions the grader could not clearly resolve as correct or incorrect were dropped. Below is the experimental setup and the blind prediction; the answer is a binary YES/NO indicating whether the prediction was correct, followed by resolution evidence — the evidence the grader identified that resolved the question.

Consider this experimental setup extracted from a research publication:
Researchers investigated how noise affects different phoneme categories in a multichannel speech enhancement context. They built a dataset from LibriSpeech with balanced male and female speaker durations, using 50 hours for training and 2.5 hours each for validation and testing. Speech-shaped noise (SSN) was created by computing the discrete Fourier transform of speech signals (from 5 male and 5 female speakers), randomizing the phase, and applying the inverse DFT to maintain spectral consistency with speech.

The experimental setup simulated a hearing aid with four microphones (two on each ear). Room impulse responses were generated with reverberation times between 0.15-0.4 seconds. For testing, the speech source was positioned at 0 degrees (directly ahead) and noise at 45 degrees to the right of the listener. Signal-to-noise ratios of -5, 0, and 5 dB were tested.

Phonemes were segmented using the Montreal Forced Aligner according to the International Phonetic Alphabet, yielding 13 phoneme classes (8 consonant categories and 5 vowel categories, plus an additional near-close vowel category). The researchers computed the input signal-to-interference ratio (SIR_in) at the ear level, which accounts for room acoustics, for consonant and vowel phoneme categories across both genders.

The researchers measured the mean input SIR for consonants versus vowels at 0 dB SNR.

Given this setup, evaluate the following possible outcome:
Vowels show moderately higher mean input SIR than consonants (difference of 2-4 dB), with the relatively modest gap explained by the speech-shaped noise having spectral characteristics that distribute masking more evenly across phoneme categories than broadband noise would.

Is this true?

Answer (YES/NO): YES